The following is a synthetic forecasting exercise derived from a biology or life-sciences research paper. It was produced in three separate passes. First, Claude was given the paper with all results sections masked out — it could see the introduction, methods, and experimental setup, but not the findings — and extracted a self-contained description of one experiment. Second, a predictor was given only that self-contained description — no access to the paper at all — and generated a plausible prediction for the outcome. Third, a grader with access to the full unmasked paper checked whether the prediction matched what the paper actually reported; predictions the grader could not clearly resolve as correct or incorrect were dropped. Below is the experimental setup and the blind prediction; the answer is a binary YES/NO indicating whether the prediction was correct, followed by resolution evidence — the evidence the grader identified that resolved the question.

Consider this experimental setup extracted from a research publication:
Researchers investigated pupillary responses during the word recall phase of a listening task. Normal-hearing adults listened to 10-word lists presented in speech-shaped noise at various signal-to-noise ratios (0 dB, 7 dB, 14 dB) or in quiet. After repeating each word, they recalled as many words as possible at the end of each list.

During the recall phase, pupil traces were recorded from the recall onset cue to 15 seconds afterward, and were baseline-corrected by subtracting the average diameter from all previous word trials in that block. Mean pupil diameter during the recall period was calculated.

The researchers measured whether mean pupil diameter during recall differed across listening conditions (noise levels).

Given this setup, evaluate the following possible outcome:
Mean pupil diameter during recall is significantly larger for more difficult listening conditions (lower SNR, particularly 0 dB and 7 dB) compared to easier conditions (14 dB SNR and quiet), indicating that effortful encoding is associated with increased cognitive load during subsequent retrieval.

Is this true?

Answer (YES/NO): NO